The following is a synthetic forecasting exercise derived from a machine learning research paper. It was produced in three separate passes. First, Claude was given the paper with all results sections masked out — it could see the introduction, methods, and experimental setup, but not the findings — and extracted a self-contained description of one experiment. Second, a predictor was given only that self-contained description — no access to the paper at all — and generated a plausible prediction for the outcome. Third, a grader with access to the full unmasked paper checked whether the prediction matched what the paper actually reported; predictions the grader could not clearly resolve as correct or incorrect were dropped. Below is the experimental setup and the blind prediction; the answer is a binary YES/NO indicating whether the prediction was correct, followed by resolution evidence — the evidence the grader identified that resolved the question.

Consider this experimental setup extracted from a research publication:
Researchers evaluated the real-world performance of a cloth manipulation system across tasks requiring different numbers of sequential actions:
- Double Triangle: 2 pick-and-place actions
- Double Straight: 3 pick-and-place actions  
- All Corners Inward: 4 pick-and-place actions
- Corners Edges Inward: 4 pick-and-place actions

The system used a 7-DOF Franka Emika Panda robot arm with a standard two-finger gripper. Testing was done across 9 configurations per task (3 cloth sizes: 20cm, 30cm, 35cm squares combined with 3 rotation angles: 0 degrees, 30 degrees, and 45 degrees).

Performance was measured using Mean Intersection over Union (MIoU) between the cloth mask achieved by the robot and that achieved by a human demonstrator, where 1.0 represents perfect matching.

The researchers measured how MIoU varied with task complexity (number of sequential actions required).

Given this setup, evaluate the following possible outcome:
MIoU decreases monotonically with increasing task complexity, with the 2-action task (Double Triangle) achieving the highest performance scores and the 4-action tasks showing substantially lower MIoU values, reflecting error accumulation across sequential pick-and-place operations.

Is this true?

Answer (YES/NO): NO